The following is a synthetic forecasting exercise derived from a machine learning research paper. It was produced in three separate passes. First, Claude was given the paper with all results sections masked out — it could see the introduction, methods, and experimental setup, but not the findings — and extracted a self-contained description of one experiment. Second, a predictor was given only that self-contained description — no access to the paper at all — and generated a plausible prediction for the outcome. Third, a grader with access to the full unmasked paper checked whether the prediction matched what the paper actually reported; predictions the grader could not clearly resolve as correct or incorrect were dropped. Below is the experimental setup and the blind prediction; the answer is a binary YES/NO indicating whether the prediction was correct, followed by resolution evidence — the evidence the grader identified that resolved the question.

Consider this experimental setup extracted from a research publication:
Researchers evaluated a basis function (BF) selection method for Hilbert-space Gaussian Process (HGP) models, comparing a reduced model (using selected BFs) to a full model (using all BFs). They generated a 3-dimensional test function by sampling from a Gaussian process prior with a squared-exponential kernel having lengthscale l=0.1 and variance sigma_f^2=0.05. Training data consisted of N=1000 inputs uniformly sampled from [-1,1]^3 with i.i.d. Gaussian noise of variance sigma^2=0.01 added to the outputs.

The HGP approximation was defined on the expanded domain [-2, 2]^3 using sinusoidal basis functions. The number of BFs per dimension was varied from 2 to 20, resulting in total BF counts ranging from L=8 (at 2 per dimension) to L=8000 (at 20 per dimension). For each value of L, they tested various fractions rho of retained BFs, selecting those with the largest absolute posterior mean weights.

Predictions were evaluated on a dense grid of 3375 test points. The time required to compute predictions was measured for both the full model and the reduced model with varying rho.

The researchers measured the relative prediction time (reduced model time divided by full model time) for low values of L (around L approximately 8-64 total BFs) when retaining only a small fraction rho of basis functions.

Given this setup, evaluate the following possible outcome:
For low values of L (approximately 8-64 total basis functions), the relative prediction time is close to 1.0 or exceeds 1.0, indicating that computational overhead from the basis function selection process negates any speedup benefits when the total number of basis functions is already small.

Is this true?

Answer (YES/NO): YES